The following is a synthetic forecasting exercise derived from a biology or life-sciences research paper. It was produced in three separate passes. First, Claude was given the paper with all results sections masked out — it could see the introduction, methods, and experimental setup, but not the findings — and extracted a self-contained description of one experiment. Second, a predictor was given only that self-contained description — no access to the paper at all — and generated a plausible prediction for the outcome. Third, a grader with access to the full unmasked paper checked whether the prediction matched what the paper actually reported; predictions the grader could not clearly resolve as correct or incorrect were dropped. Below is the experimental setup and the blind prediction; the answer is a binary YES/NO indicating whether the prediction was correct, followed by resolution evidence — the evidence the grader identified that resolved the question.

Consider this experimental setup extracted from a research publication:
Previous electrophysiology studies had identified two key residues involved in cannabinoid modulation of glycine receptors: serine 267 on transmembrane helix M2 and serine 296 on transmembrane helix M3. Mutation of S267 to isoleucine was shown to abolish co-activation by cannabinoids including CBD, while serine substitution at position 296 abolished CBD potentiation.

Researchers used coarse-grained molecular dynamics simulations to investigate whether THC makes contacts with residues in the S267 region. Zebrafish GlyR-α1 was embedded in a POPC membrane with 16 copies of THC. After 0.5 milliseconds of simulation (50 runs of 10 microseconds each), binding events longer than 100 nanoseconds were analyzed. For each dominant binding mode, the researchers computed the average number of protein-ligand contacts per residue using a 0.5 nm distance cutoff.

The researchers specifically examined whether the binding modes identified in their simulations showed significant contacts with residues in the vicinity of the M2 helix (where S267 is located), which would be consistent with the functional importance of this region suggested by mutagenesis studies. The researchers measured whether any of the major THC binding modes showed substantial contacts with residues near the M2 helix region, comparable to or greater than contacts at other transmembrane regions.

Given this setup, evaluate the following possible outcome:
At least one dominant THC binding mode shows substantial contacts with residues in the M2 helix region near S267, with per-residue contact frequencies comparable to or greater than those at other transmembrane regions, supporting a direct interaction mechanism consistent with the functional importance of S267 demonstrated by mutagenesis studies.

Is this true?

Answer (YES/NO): NO